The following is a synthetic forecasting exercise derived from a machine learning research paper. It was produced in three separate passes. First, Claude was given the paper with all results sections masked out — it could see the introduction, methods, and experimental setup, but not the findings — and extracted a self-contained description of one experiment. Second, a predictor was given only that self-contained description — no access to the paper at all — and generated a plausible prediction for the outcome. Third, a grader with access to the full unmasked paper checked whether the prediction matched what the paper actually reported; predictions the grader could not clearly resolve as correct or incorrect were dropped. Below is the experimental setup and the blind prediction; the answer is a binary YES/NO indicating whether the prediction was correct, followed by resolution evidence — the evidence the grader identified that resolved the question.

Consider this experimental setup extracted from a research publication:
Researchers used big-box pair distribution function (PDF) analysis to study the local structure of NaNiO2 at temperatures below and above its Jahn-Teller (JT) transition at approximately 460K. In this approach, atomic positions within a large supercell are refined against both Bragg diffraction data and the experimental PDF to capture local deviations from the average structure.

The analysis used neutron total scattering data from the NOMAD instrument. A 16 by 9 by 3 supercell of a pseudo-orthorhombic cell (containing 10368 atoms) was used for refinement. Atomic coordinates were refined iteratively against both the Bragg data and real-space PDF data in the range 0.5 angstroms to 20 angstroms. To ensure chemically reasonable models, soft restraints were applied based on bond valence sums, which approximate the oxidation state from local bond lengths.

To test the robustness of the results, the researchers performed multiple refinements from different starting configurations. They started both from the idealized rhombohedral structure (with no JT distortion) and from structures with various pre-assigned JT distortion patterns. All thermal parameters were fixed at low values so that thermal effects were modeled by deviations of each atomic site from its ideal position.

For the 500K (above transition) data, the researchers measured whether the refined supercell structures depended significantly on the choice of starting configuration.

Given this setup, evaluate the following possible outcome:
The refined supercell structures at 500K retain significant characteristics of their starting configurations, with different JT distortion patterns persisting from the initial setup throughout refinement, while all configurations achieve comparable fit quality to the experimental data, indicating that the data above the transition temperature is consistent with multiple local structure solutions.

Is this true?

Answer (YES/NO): NO